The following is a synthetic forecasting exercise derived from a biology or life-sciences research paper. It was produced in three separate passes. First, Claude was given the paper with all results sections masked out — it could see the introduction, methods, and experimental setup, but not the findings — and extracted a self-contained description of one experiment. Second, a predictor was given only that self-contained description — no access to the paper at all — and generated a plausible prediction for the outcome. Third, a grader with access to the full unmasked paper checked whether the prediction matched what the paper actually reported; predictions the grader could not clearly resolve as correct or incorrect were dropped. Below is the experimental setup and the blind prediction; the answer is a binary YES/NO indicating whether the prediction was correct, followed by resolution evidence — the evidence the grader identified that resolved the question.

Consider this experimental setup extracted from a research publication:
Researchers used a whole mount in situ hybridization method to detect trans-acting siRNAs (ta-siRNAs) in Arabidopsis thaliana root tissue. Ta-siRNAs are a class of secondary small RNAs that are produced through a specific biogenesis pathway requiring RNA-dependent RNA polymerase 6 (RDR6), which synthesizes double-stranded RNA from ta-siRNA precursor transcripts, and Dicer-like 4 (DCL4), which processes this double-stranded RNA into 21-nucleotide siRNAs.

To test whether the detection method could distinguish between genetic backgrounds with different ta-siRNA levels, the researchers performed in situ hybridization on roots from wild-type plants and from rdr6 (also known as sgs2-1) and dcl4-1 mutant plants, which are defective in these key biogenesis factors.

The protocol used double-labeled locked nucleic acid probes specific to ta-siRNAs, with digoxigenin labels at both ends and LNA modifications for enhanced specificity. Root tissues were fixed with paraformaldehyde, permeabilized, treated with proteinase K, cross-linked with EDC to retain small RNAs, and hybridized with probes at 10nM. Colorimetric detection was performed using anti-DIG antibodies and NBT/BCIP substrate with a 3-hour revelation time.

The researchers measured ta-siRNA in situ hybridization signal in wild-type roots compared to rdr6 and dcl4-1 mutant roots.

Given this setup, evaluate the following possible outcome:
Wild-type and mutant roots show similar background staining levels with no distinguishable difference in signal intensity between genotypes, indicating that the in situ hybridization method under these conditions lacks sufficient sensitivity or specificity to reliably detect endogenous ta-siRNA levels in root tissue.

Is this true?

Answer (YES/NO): NO